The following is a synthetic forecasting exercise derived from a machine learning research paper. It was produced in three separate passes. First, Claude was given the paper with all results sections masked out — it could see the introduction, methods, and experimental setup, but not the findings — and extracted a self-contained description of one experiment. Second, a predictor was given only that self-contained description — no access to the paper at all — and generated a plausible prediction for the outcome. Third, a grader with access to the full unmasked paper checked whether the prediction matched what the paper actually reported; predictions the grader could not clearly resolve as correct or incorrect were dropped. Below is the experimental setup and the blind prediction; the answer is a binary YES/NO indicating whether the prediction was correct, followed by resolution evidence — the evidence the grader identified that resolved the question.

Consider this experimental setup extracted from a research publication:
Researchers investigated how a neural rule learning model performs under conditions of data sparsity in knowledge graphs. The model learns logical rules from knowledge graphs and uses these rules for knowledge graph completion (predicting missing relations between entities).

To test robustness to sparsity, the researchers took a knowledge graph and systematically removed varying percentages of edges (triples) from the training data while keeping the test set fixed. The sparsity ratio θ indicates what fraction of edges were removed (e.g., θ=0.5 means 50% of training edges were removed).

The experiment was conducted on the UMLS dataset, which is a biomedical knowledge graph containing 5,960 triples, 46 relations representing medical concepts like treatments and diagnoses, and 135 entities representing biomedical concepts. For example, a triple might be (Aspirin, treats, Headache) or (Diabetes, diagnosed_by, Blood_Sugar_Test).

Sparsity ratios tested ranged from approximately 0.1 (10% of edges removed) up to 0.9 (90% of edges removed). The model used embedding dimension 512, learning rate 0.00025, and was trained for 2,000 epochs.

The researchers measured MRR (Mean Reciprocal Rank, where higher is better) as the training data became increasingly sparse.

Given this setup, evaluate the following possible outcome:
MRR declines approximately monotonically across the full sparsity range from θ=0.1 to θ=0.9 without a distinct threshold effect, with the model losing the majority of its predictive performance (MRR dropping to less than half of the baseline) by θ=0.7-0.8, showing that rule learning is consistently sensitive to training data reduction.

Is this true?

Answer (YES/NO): NO